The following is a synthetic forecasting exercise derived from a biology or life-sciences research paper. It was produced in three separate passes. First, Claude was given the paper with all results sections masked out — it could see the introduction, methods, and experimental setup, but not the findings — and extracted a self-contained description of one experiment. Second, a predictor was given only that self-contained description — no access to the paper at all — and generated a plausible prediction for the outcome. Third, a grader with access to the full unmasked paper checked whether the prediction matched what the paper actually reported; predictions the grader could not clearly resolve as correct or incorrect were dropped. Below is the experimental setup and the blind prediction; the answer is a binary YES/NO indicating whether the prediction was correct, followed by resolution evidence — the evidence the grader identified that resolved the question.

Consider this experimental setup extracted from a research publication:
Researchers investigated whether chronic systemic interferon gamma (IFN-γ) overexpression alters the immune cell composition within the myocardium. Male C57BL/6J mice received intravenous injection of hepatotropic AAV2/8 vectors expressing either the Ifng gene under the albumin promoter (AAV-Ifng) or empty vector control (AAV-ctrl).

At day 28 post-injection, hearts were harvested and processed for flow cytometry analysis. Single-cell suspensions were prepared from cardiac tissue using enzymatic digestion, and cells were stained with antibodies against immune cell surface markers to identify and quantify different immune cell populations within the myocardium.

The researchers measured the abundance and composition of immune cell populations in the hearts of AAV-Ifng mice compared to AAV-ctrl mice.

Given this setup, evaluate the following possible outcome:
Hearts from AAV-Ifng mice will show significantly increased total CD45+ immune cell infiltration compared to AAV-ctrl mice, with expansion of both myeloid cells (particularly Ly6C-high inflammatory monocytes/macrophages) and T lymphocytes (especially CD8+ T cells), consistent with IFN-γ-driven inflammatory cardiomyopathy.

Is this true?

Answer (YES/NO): NO